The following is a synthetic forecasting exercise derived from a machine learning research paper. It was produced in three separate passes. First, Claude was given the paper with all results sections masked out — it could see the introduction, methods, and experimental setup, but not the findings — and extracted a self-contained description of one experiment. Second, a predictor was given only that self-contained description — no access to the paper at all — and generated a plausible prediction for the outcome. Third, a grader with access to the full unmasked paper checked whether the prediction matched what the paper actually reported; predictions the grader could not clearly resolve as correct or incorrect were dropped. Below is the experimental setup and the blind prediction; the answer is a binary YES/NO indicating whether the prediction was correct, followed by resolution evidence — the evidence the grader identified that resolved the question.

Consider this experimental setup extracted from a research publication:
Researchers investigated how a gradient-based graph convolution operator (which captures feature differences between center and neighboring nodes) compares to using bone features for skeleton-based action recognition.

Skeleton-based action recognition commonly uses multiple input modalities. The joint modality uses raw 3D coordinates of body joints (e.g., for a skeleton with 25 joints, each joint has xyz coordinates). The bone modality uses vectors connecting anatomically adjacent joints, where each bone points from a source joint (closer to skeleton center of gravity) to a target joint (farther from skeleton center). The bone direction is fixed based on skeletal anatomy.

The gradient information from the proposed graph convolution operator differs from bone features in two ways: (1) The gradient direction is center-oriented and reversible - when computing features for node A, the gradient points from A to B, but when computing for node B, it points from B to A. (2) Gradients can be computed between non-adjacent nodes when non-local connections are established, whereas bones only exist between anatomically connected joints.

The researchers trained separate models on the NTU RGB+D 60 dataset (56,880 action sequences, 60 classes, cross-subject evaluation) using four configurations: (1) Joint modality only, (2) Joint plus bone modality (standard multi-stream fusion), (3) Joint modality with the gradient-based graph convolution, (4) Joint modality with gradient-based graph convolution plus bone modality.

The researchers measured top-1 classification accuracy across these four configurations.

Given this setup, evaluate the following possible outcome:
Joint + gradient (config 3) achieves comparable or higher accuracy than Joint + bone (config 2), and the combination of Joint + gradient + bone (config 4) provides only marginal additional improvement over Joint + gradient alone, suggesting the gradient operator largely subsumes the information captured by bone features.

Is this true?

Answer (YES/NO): NO